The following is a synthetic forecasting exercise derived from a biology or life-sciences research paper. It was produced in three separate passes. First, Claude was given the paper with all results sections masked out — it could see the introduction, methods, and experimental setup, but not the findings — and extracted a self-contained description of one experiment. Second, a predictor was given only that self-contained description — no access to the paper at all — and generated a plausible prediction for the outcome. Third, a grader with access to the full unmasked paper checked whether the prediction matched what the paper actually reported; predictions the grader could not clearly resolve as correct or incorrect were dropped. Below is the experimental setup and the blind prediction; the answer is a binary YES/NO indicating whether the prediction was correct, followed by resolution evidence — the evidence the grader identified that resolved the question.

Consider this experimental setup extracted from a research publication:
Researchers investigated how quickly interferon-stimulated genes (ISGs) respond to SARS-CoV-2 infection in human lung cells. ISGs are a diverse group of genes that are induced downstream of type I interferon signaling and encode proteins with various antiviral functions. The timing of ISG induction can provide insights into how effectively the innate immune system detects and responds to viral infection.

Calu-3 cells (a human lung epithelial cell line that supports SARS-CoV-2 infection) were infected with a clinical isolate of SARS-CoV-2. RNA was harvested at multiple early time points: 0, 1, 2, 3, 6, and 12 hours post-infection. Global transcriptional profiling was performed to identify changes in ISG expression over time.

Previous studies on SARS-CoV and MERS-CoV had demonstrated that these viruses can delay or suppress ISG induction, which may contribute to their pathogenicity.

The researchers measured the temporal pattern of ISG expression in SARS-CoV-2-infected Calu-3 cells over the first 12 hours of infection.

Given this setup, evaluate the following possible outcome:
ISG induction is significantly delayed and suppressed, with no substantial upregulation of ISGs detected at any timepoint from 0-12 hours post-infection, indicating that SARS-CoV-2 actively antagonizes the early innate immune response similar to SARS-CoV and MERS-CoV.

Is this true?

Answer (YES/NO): NO